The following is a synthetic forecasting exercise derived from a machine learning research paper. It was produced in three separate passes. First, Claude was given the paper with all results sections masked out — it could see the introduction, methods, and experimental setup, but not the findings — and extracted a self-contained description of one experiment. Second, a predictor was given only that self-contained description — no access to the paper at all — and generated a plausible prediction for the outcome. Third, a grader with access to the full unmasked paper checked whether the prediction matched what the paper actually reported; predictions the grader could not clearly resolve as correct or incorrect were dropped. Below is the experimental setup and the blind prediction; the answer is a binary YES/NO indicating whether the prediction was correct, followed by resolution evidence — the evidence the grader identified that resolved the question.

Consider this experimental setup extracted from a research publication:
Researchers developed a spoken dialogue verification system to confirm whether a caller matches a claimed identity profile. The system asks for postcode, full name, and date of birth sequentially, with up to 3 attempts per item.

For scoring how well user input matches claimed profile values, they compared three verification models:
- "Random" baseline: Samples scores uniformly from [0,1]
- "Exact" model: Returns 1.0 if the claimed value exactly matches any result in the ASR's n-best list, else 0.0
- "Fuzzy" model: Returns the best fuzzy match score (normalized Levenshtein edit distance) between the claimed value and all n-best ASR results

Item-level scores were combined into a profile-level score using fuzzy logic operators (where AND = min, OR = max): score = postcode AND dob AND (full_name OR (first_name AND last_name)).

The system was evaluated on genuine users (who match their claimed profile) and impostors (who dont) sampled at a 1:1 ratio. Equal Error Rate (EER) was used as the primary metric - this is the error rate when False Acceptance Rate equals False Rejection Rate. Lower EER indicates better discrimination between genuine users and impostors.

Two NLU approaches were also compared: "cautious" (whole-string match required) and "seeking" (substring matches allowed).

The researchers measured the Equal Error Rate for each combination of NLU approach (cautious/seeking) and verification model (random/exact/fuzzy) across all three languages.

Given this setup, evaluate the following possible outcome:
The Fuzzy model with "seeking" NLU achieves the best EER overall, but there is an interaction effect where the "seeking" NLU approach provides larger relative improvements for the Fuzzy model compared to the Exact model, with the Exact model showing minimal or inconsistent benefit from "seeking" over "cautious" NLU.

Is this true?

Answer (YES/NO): YES